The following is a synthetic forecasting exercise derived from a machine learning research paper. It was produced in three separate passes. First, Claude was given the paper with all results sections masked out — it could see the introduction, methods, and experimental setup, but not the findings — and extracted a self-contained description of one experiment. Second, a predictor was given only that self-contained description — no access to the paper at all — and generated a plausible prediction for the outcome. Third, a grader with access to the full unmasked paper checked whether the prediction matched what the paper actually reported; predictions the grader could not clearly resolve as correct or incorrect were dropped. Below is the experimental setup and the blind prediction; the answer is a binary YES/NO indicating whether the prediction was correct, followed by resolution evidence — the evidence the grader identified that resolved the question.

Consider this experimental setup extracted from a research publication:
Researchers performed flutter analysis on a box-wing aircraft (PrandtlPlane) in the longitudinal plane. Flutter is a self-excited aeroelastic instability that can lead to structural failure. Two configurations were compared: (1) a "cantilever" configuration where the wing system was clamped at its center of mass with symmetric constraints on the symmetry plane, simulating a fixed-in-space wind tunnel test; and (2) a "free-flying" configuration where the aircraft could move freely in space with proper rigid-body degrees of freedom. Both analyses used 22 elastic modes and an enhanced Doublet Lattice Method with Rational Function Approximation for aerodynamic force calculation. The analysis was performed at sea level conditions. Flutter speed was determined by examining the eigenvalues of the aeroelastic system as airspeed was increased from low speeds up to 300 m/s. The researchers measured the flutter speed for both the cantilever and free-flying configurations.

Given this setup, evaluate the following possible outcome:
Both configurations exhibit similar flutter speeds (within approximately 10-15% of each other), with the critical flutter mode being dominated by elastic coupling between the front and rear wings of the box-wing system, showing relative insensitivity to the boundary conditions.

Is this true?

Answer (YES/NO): NO